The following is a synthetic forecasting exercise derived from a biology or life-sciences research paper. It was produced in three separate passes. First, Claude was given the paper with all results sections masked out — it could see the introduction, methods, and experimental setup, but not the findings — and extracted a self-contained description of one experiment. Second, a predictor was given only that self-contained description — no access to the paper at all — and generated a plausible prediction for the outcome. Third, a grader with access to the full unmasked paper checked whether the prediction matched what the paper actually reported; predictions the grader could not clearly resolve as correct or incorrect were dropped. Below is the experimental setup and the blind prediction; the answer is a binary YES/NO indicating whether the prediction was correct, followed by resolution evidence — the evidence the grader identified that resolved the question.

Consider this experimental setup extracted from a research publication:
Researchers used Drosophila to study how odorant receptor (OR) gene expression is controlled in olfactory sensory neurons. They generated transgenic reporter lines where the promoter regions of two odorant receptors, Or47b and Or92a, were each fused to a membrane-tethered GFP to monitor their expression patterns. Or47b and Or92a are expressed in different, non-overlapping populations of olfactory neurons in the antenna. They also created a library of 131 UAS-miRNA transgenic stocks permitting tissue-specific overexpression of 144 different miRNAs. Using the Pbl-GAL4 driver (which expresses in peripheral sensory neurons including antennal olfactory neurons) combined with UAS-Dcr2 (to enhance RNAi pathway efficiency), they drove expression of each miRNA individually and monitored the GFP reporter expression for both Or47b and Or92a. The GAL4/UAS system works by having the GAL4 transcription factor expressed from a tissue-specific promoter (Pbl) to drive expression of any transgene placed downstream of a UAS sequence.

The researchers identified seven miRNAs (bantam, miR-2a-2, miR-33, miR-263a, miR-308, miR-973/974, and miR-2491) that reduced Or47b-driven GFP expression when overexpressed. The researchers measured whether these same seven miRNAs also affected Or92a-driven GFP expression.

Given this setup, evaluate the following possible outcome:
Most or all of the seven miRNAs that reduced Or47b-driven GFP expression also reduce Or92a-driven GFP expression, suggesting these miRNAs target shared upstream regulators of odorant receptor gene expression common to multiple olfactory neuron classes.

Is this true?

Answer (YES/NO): NO